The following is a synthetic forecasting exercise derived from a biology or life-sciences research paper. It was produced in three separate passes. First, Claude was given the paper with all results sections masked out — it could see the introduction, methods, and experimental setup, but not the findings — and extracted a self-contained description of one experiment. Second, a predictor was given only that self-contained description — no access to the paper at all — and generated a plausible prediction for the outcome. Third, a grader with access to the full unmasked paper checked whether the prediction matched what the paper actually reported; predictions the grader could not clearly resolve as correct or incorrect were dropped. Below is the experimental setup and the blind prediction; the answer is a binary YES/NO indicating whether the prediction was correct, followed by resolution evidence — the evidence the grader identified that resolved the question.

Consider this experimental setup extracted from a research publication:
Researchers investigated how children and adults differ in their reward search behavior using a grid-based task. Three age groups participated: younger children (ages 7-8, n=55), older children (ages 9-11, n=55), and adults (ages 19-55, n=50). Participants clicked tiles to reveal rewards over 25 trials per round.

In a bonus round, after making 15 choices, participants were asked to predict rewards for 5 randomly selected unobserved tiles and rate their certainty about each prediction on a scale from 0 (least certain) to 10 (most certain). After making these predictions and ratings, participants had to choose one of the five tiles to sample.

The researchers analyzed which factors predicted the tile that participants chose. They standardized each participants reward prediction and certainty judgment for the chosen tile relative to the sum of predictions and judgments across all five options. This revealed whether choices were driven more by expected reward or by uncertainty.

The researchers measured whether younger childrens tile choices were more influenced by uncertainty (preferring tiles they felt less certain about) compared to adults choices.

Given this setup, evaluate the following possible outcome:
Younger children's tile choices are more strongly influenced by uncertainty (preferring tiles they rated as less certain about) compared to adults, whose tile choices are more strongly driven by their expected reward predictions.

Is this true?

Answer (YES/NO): NO